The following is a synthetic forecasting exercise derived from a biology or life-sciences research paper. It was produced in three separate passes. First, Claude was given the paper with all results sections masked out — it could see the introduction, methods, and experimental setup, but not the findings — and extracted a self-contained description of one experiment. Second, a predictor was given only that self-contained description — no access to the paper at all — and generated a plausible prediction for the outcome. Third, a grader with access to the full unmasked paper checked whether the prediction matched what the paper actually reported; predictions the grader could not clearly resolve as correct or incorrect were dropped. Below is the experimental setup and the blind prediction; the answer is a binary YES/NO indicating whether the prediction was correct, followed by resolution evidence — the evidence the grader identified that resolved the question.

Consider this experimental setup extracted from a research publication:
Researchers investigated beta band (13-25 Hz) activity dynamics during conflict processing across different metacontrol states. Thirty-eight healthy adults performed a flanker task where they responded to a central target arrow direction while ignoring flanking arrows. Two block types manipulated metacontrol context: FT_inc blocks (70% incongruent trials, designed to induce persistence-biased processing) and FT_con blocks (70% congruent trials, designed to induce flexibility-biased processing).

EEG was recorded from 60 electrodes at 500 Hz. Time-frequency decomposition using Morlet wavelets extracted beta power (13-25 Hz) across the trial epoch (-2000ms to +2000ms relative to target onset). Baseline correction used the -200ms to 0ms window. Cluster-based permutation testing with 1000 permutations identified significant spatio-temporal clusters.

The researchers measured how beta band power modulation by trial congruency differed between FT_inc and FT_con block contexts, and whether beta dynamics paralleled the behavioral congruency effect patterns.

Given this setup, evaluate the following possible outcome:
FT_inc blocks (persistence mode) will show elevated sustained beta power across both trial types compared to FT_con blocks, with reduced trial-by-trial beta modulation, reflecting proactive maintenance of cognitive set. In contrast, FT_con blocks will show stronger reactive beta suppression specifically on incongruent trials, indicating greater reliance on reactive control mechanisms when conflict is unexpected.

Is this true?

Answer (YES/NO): NO